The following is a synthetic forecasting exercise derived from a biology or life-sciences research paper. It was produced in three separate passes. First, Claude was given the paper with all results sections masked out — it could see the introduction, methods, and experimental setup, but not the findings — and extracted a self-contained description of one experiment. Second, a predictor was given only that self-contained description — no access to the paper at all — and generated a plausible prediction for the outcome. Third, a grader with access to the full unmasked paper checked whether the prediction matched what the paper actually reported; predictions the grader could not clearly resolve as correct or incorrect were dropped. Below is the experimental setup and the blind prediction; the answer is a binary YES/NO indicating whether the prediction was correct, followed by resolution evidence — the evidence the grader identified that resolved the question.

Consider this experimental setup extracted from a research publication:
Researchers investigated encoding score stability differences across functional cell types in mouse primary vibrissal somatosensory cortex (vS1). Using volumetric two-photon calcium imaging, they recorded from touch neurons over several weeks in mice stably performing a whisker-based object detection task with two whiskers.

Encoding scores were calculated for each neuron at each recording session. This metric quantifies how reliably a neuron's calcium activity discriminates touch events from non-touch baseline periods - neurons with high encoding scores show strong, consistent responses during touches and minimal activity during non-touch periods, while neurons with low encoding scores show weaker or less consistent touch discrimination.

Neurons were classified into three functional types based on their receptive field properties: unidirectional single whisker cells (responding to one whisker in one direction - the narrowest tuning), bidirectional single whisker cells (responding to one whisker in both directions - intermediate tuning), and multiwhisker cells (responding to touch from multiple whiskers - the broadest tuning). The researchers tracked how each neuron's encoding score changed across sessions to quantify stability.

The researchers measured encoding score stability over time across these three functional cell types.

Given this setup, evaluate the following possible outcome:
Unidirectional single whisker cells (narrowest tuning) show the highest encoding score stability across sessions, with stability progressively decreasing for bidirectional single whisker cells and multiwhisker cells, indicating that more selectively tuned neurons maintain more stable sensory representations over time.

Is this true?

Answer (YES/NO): NO